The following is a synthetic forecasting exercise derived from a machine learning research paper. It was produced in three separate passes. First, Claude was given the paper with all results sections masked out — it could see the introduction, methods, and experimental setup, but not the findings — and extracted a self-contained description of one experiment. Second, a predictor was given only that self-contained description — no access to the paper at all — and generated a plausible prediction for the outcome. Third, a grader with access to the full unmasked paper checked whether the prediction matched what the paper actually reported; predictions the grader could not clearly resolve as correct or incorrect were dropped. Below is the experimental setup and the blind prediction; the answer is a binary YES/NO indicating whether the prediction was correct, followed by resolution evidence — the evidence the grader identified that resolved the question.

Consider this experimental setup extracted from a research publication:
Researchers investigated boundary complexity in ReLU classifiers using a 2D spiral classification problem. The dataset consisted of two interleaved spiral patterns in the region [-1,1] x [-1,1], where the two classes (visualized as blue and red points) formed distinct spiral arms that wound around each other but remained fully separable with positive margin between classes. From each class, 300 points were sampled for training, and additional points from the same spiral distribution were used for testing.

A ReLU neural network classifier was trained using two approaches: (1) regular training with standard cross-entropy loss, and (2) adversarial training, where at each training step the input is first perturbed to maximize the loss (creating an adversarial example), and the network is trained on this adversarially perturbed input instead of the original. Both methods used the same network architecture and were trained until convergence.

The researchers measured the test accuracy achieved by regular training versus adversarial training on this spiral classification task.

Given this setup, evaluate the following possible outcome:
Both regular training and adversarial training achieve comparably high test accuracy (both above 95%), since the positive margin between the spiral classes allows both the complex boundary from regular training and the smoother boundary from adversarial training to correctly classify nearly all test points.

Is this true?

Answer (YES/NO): NO